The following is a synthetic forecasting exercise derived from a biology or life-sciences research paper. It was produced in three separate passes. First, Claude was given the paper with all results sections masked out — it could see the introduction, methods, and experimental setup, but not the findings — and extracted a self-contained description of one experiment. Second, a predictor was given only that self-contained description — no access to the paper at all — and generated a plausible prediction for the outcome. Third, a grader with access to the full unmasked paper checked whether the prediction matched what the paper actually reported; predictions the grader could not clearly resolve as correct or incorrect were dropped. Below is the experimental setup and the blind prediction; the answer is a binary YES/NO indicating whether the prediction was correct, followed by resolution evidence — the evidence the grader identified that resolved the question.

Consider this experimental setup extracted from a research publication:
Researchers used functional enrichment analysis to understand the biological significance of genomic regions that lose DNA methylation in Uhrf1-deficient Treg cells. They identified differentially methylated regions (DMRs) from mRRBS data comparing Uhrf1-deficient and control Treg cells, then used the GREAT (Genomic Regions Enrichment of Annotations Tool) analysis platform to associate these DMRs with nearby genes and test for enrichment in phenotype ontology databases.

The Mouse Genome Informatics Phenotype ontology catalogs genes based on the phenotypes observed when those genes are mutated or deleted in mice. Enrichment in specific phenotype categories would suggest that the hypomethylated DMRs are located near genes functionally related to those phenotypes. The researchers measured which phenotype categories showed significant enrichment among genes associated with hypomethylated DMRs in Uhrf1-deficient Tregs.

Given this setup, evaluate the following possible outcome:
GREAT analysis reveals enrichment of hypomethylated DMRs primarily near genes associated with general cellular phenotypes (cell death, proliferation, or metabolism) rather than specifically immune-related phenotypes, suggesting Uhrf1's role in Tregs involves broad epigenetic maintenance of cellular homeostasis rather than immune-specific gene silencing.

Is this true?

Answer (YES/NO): NO